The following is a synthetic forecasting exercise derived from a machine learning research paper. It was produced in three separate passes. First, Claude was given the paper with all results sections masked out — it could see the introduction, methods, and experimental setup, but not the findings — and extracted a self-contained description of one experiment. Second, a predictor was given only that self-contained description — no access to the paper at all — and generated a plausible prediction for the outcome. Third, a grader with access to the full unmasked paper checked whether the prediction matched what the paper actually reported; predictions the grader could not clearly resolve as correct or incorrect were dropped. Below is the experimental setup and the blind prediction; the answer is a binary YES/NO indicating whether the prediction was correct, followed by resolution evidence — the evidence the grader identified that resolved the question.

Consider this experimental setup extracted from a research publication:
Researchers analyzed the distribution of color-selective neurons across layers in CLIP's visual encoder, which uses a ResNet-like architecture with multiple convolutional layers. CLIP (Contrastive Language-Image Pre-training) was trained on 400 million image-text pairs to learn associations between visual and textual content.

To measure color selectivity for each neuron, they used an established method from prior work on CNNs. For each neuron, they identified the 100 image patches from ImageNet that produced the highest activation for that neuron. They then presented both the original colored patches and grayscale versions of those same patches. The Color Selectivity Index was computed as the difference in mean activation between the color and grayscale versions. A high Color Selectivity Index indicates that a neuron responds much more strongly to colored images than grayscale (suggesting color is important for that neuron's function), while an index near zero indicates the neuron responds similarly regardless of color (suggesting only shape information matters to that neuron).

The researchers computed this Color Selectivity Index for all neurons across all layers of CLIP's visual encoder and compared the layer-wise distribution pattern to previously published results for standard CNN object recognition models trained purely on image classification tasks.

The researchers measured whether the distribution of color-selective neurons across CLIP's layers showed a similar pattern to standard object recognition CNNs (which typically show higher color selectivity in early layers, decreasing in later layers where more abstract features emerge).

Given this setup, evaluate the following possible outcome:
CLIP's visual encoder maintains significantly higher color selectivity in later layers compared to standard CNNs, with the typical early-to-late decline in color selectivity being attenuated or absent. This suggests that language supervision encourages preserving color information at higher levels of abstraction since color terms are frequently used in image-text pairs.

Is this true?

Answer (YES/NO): NO